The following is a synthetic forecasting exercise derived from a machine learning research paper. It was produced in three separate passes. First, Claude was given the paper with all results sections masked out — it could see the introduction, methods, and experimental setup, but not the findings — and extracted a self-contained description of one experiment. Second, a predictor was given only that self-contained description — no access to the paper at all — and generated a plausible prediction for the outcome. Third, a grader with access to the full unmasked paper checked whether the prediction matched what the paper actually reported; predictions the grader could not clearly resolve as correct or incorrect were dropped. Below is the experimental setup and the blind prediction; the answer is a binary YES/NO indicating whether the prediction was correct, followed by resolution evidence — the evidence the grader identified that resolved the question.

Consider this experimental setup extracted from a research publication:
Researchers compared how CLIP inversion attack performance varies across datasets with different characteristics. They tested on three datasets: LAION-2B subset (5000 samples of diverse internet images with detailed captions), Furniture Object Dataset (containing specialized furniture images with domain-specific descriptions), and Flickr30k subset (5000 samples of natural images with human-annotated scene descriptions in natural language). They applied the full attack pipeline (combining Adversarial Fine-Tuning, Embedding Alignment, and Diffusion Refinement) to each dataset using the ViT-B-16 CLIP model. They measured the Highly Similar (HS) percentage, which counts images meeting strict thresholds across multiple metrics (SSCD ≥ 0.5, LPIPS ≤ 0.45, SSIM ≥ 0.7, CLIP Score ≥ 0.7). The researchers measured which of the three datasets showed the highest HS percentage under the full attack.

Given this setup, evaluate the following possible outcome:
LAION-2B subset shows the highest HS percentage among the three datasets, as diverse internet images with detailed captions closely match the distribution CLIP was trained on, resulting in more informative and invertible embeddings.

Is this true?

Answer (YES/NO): YES